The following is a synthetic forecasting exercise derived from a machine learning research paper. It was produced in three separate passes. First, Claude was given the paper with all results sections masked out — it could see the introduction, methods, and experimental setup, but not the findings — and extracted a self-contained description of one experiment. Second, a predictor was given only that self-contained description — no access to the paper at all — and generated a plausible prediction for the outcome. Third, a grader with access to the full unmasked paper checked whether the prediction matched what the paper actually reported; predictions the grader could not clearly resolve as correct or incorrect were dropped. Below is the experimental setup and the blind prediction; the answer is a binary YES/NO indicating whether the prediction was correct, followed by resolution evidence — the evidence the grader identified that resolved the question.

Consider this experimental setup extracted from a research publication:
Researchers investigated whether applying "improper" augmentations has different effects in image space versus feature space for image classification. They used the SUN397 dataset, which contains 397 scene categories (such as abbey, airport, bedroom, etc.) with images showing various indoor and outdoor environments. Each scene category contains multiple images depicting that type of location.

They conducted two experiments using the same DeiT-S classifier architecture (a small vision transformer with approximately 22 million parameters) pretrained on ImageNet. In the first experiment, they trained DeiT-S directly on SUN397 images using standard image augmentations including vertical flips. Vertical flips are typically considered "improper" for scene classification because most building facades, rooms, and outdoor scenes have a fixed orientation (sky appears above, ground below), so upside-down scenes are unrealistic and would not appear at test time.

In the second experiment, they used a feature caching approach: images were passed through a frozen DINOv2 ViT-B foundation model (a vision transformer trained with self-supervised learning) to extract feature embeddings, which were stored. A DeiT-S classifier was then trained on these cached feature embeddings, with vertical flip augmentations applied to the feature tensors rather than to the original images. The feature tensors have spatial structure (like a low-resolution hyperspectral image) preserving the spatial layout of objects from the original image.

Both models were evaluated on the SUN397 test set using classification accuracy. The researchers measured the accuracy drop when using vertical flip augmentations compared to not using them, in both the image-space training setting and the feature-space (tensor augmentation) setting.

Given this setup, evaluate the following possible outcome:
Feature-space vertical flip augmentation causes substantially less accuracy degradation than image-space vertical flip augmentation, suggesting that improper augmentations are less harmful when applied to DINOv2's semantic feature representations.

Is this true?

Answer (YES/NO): YES